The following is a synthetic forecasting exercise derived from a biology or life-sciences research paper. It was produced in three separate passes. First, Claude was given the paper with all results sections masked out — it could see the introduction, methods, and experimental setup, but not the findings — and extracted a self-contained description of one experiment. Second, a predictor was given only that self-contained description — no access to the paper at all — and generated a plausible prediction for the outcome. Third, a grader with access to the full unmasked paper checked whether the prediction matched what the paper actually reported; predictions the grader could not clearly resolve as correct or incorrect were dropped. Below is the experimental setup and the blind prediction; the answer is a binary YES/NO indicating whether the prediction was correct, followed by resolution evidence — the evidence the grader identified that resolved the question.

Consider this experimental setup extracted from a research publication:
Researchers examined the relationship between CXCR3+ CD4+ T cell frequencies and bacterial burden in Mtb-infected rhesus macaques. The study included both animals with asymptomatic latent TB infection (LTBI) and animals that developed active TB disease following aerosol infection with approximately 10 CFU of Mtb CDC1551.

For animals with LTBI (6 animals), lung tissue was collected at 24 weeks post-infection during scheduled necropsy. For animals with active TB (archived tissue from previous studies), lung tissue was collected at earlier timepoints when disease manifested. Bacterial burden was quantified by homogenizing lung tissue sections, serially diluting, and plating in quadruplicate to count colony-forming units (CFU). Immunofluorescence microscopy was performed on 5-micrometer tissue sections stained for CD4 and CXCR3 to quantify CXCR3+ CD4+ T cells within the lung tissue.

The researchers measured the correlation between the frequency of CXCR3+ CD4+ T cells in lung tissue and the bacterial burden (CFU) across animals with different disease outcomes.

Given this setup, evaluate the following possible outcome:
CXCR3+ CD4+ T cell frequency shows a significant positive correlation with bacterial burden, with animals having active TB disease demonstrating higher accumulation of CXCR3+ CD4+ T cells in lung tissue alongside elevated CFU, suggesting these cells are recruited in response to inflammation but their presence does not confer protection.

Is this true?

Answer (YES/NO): NO